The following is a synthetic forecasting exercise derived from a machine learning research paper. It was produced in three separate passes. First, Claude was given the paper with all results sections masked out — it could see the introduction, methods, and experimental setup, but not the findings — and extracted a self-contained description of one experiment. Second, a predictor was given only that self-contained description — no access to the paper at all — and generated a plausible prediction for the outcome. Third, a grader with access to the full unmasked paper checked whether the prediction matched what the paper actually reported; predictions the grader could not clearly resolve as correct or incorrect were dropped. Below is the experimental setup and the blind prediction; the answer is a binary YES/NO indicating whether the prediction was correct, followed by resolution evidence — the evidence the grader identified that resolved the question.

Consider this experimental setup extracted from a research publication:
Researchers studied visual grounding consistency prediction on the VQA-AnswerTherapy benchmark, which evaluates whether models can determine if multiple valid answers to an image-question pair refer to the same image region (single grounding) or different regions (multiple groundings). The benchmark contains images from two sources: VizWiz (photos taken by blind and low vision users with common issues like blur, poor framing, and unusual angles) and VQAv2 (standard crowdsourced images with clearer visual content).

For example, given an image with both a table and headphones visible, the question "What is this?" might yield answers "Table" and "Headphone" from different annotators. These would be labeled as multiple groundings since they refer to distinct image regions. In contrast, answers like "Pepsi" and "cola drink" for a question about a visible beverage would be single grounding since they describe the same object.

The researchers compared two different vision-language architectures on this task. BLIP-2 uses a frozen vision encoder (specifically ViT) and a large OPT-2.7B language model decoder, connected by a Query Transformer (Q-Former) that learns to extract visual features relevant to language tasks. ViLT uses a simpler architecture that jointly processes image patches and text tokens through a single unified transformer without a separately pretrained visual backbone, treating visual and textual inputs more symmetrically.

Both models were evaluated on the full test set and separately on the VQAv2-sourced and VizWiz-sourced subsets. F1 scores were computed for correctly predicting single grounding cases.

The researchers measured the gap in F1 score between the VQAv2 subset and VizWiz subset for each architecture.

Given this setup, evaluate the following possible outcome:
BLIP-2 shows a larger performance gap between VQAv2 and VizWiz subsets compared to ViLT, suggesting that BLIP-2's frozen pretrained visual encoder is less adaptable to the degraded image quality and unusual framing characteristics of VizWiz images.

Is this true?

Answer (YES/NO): YES